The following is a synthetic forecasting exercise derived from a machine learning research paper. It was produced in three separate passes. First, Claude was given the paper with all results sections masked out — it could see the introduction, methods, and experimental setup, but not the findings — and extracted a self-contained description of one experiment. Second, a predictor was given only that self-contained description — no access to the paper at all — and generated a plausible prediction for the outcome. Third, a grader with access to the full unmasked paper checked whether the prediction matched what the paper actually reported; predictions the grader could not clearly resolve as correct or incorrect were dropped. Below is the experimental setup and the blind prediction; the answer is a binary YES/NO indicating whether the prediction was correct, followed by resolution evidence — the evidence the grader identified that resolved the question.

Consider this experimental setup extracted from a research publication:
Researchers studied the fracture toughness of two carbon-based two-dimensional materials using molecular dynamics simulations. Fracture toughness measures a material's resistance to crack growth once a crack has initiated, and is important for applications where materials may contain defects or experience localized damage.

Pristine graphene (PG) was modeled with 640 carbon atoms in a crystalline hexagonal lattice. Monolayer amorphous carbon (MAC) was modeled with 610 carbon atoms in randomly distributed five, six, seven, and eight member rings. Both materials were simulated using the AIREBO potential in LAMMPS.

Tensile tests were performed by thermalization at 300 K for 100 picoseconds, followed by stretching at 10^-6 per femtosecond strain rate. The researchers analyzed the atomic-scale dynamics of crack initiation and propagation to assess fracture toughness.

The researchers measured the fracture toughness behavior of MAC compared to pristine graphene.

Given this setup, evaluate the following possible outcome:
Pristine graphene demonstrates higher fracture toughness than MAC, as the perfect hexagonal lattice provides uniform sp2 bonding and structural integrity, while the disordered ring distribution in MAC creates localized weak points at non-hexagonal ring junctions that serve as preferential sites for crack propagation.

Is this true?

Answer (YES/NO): NO